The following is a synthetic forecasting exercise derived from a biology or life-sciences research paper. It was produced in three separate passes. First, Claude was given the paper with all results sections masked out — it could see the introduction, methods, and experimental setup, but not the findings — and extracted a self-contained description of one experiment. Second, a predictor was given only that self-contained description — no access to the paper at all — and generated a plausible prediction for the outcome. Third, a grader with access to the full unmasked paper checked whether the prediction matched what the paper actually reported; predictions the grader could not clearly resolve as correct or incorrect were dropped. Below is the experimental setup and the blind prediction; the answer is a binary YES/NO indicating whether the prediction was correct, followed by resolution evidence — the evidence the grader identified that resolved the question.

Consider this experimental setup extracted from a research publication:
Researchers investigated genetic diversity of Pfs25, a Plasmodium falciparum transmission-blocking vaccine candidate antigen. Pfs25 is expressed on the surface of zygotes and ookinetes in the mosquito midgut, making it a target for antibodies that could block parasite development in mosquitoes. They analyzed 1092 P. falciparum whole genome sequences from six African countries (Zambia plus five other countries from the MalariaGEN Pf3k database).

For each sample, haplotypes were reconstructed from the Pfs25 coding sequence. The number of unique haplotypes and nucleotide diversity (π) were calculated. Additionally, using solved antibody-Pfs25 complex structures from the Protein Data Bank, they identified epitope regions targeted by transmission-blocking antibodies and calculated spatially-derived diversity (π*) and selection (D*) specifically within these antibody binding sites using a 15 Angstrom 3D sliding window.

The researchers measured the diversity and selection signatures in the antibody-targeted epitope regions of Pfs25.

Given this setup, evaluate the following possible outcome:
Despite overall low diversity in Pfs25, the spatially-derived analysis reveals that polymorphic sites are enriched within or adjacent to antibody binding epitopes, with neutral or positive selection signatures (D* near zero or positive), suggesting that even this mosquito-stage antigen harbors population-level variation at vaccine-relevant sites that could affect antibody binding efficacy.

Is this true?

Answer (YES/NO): NO